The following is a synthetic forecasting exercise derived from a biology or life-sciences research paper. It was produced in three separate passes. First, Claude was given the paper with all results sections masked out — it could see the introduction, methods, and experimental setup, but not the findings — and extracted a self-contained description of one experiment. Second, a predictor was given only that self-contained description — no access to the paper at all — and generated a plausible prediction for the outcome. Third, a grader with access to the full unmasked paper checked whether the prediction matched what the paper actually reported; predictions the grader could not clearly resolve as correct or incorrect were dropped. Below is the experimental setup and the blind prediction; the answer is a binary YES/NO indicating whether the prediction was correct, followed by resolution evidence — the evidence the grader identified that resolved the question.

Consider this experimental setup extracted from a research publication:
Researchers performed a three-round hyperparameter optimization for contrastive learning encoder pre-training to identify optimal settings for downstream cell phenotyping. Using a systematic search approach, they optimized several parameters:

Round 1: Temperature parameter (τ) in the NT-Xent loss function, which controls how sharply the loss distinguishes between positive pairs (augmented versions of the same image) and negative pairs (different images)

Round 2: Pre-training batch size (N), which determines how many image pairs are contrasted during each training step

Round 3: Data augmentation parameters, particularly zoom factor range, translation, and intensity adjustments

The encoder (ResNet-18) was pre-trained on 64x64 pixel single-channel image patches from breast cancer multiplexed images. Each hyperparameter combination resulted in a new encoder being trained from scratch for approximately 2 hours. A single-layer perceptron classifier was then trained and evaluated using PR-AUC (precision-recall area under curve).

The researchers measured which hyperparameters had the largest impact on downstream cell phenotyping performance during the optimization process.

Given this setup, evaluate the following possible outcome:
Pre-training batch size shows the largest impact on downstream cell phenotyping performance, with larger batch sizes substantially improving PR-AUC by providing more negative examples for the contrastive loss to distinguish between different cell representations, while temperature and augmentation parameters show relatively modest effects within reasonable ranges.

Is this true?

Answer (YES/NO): NO